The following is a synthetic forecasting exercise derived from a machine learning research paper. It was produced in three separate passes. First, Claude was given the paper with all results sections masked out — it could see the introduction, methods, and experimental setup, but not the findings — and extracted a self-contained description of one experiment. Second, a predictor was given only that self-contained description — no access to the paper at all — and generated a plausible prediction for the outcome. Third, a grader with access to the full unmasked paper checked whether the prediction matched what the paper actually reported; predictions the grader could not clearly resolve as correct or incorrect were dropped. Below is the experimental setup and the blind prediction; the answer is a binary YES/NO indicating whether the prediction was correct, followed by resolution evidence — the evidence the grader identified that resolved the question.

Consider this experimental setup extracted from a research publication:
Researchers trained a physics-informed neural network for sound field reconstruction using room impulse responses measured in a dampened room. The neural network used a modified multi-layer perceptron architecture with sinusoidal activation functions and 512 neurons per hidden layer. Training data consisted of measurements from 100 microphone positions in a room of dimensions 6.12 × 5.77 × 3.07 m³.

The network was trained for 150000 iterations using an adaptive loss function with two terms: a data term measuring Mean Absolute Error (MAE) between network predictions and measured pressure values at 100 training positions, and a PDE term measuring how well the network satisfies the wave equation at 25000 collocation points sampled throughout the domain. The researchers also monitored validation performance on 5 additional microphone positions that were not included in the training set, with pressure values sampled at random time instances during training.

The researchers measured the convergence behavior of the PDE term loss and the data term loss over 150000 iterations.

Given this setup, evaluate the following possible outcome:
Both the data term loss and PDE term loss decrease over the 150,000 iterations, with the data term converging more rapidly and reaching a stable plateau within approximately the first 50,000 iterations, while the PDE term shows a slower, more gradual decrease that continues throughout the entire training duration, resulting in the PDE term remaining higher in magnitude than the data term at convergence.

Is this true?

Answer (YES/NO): NO